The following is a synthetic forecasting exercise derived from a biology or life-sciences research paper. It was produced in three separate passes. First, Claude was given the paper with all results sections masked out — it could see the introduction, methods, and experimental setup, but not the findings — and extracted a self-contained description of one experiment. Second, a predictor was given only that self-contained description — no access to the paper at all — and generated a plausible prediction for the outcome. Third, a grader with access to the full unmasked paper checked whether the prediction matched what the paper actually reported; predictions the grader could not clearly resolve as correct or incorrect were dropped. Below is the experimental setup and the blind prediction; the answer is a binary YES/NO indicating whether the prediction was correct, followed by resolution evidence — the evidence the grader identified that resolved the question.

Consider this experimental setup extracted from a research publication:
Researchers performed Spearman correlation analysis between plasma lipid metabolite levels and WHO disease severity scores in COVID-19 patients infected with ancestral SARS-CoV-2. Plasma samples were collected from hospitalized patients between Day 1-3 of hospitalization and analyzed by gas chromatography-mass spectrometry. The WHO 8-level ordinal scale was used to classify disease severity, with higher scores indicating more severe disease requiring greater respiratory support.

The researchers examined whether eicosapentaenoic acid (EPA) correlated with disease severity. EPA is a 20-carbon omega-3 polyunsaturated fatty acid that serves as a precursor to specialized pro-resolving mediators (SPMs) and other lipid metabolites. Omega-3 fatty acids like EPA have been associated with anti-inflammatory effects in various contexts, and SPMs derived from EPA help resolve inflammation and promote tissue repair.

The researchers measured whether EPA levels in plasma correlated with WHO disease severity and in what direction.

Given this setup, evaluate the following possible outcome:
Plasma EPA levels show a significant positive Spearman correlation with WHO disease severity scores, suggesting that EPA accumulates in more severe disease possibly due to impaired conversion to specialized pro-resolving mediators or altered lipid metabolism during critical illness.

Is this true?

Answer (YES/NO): YES